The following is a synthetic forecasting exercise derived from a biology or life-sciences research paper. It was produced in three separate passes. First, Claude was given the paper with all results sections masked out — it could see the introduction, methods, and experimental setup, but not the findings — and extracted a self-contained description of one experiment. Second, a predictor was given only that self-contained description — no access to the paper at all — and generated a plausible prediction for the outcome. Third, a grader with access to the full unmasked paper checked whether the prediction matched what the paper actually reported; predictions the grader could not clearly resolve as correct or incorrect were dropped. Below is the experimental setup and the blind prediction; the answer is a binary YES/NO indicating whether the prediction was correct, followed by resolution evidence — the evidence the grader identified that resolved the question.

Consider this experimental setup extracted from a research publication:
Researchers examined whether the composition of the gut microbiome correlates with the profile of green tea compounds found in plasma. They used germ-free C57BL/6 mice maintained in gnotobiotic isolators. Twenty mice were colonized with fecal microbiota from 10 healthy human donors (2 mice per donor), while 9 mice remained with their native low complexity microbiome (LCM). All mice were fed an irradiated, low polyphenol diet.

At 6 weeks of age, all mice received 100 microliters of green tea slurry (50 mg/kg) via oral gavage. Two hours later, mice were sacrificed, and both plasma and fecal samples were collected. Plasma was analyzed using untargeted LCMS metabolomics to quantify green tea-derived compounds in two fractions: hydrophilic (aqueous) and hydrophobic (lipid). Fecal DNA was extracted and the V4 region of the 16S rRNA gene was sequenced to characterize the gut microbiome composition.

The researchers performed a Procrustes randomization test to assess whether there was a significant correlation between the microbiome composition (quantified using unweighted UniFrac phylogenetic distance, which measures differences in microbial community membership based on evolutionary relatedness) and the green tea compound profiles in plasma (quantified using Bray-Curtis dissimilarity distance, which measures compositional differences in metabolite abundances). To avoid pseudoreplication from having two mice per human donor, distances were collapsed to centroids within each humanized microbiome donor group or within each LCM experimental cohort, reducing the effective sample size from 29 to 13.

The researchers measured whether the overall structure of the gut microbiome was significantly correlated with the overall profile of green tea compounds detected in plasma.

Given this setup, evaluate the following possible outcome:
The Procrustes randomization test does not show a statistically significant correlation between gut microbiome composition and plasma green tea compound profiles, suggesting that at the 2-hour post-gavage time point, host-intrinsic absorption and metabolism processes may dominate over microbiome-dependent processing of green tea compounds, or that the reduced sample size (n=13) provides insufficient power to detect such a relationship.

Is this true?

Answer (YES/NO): YES